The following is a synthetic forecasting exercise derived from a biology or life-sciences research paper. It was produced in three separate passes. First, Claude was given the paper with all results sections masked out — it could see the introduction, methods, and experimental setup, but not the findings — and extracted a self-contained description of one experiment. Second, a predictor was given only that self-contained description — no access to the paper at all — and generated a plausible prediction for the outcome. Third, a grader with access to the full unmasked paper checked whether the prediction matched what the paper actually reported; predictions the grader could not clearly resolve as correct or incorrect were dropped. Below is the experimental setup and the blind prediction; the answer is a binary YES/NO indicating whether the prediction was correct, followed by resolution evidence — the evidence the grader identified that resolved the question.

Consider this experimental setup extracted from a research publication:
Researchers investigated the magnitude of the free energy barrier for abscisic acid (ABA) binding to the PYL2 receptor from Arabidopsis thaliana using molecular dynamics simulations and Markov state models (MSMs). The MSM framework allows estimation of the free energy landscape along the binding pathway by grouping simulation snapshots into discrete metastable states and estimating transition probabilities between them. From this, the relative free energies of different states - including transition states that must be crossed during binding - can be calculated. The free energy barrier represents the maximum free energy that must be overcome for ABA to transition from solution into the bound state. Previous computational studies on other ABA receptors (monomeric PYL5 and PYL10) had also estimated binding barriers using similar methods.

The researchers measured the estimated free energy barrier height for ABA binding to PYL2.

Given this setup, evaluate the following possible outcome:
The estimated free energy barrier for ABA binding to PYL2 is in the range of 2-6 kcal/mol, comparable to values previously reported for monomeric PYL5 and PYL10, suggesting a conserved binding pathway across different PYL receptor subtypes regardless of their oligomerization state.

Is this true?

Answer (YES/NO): YES